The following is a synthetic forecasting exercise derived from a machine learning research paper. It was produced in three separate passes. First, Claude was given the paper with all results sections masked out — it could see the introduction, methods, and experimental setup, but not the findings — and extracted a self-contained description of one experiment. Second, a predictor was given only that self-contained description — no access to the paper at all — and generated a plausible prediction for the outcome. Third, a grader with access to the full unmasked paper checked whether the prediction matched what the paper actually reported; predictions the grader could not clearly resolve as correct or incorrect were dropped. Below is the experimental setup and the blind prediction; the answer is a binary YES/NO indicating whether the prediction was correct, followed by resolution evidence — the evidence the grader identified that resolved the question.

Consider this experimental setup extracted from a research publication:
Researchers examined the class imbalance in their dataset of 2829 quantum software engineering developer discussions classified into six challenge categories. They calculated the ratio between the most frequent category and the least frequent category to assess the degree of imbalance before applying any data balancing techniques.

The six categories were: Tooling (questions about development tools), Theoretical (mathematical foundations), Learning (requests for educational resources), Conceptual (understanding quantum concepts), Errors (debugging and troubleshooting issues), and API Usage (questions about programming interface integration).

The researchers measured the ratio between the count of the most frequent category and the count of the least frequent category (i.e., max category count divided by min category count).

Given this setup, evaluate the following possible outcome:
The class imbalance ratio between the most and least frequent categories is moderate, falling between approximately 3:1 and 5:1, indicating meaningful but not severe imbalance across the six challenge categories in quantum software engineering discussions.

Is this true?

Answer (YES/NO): YES